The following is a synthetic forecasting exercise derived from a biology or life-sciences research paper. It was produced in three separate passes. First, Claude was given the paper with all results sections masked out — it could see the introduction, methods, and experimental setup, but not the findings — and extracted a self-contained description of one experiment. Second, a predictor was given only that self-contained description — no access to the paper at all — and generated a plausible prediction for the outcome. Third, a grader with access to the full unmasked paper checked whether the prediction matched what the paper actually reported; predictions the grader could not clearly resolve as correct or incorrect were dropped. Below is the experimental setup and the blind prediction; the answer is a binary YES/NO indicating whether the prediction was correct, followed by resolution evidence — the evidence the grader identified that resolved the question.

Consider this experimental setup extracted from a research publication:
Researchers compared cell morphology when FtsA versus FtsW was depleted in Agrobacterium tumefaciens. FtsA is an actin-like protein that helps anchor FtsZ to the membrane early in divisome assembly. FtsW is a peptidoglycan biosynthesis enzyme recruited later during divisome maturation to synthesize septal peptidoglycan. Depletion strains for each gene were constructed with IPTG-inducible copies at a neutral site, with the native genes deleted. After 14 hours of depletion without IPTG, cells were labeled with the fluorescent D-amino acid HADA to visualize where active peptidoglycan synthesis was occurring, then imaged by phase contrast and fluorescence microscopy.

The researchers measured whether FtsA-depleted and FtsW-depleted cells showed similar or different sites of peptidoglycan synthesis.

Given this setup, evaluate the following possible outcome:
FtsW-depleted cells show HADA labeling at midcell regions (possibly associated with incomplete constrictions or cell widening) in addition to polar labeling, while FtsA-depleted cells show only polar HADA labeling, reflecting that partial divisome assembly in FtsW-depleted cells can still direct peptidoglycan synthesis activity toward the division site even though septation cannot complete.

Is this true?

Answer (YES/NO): NO